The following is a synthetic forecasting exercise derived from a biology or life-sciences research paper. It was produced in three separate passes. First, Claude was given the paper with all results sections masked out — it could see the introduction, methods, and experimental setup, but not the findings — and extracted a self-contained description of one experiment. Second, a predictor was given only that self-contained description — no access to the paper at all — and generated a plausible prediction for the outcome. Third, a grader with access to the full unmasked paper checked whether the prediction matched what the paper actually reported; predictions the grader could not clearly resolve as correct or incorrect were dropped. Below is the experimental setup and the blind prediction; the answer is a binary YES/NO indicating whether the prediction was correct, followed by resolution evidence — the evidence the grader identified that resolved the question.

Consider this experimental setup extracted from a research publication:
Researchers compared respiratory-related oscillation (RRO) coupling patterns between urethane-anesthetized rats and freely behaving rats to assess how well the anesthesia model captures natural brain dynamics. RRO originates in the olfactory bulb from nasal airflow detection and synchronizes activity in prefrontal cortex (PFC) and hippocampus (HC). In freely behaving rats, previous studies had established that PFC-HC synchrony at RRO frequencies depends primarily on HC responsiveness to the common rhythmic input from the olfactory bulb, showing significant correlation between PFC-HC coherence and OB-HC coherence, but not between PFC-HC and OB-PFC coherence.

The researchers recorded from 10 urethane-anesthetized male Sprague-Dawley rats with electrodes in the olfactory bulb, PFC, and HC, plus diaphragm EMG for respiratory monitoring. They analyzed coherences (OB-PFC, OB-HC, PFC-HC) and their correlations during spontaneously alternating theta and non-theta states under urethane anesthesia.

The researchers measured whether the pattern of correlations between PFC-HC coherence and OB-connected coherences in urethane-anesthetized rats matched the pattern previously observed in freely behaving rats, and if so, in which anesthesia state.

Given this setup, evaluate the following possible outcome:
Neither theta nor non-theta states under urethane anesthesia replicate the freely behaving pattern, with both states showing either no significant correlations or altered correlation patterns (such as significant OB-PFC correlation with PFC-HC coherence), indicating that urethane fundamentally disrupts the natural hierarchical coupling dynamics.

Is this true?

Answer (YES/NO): NO